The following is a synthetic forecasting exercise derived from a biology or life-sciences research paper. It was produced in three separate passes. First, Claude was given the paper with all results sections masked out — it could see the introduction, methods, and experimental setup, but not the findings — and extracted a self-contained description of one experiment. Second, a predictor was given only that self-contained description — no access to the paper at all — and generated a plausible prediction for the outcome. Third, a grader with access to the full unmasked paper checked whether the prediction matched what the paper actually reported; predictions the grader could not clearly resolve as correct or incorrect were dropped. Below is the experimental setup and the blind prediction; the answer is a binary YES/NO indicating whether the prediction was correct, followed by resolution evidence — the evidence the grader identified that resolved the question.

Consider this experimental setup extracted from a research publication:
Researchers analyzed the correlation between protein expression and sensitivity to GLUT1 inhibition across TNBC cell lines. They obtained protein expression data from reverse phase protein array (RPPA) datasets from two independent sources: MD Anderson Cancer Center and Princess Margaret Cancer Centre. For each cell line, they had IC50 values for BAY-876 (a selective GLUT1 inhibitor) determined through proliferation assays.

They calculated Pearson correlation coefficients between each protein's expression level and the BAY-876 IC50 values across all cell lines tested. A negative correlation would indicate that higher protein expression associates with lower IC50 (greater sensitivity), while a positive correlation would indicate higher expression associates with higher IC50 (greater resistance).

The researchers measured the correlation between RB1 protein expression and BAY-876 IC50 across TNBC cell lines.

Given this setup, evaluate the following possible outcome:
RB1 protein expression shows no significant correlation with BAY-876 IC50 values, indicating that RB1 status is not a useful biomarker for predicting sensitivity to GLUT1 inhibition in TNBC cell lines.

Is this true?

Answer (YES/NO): NO